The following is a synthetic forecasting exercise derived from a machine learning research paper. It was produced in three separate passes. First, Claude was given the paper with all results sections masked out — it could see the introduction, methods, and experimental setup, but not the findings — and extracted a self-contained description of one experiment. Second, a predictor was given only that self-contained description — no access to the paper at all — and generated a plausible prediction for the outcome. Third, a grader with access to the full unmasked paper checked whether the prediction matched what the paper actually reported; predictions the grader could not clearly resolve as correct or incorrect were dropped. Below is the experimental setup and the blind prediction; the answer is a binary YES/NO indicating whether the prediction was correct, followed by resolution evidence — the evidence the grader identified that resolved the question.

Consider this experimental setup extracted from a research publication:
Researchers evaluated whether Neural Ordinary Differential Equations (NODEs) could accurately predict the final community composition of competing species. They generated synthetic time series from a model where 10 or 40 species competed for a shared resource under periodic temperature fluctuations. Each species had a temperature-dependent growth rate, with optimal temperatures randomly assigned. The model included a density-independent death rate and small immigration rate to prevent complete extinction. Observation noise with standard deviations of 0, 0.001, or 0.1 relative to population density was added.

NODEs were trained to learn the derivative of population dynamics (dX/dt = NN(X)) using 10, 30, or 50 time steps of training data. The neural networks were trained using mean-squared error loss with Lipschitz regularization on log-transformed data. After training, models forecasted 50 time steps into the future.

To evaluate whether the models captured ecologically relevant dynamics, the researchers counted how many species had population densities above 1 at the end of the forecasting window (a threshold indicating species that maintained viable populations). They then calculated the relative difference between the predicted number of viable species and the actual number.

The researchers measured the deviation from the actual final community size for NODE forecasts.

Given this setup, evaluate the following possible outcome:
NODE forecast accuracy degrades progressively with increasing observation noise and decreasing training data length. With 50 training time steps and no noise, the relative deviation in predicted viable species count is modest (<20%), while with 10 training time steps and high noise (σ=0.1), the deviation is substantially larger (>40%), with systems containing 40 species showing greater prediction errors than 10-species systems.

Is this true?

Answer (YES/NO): NO